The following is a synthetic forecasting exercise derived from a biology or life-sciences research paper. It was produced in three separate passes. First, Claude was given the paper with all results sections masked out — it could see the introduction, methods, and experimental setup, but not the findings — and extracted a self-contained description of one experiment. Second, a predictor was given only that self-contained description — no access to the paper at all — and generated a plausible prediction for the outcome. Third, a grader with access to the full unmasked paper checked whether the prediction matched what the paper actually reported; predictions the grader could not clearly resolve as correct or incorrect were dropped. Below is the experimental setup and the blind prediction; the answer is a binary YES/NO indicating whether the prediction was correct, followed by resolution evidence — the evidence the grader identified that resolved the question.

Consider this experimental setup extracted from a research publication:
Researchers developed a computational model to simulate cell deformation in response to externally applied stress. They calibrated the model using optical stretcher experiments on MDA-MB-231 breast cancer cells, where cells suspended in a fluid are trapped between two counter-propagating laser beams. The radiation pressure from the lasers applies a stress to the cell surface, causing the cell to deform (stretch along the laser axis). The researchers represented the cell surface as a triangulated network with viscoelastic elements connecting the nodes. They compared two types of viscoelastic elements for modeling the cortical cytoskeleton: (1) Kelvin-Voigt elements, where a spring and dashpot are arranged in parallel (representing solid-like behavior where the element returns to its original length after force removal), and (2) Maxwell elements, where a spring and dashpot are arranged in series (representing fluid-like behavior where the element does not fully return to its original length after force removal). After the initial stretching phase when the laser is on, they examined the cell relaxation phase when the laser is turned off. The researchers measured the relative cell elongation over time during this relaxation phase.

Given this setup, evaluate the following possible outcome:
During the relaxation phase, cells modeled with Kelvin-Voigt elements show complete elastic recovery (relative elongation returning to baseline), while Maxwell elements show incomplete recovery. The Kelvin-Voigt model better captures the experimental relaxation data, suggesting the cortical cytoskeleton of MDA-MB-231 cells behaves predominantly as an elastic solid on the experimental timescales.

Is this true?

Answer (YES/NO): NO